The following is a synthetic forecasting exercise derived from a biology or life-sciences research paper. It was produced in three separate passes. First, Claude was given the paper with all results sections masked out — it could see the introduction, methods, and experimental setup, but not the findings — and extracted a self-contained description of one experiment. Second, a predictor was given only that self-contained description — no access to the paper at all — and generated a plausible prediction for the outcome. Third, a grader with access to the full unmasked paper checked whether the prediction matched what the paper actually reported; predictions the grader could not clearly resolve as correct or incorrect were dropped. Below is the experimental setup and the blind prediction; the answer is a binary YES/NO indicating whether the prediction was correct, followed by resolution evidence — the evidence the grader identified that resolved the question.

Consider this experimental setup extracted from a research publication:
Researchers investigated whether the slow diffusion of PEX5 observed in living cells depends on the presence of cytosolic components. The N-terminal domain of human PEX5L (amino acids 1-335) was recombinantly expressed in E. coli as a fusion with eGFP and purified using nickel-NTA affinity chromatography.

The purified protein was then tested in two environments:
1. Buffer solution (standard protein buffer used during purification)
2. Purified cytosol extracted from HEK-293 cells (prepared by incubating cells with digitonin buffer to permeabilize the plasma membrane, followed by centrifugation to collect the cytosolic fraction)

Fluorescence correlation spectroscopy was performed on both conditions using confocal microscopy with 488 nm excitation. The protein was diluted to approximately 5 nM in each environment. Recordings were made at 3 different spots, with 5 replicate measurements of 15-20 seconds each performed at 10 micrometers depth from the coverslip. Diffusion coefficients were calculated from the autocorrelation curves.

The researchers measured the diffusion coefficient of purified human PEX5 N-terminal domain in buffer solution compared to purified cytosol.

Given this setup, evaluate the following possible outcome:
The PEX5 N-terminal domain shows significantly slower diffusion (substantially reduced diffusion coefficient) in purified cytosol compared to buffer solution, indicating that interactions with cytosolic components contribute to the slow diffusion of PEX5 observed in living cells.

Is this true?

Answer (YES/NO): YES